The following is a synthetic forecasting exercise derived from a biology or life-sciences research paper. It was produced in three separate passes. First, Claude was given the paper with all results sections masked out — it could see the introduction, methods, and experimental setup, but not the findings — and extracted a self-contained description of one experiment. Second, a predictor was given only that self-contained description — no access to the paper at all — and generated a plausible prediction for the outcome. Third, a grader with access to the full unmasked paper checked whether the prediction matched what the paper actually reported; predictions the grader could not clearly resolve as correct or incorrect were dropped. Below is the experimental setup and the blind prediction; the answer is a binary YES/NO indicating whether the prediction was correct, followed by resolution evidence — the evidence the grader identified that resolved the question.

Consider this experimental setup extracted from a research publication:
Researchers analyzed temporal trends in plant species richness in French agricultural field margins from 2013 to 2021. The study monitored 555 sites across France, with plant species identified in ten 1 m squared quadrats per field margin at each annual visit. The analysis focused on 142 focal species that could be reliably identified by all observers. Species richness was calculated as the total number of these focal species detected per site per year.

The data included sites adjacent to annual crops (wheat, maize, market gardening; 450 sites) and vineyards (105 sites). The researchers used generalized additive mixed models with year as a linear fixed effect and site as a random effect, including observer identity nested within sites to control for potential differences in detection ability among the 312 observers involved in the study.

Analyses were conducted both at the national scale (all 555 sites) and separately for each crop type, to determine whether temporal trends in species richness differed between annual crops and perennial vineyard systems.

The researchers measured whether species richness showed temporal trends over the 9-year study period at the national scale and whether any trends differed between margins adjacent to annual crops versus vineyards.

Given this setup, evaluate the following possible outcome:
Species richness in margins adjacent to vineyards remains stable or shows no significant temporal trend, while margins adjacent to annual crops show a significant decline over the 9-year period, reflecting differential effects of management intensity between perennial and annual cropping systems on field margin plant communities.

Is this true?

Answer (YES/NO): NO